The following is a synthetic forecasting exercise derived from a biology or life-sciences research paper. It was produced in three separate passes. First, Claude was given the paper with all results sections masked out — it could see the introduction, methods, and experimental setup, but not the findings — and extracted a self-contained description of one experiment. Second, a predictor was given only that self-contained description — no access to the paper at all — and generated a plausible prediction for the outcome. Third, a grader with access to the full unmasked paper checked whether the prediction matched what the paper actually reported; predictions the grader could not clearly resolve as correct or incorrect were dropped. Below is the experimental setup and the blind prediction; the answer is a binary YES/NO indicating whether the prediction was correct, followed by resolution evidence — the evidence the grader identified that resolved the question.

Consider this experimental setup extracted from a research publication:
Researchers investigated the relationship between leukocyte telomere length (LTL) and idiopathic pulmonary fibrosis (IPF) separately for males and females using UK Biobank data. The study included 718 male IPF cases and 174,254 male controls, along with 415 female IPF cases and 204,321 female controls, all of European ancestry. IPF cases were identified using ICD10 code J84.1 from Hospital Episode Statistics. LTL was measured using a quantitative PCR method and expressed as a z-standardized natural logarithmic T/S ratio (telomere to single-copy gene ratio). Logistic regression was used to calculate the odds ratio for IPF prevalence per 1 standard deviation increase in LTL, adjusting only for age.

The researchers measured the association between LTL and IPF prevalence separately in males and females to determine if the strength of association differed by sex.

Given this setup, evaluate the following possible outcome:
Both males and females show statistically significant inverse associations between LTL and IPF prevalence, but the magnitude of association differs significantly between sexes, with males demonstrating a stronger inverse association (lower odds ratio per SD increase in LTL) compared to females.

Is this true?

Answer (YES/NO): NO